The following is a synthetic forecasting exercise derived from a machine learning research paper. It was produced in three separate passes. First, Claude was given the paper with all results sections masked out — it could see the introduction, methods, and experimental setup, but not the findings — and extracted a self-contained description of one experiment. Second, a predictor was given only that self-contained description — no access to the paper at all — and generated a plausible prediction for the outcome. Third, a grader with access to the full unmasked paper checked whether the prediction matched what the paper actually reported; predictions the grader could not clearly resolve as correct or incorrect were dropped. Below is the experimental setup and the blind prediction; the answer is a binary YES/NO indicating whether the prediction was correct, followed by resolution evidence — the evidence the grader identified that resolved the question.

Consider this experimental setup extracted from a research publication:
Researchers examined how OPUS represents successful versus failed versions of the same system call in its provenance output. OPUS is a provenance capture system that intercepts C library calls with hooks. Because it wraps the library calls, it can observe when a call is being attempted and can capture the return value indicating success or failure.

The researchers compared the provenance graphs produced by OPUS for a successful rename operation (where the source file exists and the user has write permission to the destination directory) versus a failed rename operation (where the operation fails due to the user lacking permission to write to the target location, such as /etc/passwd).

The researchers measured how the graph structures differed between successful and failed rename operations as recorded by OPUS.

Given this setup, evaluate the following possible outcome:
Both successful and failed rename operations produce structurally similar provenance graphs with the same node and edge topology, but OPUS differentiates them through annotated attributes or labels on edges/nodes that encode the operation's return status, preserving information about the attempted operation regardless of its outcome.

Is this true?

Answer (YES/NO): YES